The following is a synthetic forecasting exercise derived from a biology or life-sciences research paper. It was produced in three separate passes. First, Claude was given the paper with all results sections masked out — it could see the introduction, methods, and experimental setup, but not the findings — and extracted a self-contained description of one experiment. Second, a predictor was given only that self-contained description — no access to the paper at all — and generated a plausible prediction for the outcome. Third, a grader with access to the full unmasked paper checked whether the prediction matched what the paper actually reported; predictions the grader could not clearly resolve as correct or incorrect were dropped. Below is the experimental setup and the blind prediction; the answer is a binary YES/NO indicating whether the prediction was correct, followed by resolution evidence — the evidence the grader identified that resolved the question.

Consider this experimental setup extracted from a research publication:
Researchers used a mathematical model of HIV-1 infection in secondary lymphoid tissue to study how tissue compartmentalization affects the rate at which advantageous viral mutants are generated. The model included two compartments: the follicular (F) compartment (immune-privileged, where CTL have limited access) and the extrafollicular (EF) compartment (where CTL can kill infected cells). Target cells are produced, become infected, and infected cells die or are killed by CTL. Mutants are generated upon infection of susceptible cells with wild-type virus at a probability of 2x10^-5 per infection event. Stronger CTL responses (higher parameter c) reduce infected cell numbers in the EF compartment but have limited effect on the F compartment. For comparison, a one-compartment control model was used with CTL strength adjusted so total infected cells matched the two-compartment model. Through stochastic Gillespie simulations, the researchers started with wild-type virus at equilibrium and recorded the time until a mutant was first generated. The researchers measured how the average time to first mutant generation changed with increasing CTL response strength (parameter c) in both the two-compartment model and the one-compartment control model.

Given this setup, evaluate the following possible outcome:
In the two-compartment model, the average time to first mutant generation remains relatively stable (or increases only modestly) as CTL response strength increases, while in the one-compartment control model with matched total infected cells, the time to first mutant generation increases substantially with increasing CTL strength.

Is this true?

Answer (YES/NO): NO